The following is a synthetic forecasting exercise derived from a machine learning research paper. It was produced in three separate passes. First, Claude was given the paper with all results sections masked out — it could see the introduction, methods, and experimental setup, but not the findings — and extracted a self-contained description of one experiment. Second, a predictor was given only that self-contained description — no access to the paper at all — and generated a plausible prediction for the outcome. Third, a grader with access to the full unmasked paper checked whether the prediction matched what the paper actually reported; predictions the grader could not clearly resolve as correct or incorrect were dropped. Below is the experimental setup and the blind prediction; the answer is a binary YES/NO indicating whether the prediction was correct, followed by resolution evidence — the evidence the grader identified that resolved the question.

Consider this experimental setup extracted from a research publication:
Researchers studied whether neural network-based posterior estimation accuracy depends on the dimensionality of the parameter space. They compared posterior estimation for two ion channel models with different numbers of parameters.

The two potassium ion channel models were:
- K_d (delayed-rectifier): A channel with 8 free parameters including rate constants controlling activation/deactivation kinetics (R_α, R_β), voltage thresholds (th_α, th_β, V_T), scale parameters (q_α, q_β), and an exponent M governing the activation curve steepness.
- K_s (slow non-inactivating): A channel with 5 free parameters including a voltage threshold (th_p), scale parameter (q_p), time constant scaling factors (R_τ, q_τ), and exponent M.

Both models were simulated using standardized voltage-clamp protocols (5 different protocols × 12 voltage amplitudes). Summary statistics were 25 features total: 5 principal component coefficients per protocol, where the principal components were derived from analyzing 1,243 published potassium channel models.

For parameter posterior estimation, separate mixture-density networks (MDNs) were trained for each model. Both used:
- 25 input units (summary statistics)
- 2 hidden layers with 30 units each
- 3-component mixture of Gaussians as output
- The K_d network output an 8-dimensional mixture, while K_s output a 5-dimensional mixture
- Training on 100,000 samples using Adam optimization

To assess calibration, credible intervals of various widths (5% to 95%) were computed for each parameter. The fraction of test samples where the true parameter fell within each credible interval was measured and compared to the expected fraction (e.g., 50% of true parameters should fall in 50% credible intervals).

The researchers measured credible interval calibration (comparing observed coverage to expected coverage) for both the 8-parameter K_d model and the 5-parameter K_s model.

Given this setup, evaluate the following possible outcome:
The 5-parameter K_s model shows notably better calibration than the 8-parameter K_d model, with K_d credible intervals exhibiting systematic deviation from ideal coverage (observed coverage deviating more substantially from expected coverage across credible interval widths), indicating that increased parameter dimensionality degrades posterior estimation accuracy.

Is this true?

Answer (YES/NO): NO